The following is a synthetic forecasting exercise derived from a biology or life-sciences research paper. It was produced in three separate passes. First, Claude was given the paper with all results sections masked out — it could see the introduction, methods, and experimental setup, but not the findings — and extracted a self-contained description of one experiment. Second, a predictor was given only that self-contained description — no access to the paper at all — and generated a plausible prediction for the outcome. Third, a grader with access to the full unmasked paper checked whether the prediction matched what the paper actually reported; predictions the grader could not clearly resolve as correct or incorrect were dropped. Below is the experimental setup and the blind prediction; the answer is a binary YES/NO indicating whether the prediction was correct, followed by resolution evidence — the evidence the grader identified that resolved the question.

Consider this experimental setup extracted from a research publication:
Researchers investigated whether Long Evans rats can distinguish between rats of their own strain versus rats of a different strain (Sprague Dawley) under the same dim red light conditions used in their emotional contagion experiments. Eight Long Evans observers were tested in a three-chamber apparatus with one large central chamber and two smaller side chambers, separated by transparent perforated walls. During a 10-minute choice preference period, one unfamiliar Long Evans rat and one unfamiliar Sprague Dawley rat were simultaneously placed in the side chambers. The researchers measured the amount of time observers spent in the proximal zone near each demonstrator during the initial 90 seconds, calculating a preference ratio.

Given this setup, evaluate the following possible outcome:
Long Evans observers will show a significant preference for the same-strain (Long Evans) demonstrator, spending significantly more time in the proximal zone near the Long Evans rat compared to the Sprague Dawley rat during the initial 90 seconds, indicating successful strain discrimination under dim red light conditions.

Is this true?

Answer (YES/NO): NO